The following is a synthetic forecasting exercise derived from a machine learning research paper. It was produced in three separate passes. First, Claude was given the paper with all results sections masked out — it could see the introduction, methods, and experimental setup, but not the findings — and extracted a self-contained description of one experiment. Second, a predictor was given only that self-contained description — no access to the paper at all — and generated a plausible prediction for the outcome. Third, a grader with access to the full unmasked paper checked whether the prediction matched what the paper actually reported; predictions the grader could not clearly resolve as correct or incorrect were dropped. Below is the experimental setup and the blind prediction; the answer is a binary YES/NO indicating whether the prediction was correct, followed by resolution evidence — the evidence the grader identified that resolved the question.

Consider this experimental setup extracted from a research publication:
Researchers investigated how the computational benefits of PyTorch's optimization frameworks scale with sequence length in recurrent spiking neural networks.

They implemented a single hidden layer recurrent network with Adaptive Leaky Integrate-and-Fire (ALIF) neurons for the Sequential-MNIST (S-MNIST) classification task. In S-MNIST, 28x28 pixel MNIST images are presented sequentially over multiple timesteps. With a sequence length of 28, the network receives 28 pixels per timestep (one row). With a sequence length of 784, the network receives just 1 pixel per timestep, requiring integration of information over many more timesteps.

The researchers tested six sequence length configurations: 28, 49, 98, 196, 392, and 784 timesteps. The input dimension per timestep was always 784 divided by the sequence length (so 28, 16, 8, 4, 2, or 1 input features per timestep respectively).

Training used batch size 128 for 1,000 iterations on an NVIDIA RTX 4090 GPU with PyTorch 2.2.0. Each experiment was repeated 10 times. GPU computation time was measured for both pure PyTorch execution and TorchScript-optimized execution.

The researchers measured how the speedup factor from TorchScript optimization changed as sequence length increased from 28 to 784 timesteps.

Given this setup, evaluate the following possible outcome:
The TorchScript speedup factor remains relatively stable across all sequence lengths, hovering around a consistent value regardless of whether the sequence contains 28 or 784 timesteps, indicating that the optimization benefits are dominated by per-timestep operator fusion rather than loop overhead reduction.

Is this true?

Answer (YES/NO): YES